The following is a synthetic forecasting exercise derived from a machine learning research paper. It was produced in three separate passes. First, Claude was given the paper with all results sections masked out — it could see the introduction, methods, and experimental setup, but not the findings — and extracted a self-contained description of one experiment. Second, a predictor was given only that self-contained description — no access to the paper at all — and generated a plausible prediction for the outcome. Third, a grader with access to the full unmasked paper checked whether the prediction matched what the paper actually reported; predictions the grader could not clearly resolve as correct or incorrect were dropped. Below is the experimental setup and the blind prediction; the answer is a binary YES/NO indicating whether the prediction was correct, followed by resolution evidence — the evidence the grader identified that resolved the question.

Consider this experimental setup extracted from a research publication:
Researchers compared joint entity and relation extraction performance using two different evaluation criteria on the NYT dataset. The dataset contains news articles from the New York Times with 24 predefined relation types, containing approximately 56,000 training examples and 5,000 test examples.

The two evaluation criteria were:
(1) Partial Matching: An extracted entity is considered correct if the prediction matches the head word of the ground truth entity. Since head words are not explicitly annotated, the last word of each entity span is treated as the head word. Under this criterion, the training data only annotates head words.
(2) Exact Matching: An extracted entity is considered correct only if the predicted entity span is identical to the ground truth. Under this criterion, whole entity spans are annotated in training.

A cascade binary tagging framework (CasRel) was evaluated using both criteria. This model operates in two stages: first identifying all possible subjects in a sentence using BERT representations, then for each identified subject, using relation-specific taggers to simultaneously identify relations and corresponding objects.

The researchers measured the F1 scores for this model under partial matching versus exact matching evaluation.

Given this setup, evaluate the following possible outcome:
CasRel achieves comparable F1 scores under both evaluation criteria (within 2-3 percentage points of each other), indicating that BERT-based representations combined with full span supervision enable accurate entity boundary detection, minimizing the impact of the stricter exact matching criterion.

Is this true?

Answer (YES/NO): YES